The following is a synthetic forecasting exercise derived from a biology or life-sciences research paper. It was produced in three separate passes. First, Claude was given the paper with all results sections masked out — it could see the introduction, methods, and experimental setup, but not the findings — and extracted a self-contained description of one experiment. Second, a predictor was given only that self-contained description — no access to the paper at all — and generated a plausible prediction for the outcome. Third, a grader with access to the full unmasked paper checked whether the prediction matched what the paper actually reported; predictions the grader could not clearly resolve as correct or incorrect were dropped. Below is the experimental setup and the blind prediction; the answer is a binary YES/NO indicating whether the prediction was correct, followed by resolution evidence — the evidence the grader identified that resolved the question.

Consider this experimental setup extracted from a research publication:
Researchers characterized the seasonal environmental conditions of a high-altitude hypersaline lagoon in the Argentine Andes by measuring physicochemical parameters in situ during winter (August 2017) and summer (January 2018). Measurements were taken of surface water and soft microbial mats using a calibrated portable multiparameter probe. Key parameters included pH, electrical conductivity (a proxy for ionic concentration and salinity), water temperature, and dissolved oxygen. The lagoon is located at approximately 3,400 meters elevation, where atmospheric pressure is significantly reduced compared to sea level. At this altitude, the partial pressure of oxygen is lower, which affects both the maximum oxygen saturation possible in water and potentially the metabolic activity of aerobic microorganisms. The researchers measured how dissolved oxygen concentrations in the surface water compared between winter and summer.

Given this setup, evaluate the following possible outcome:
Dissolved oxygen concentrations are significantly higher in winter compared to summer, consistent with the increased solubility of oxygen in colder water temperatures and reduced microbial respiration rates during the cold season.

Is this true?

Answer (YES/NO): YES